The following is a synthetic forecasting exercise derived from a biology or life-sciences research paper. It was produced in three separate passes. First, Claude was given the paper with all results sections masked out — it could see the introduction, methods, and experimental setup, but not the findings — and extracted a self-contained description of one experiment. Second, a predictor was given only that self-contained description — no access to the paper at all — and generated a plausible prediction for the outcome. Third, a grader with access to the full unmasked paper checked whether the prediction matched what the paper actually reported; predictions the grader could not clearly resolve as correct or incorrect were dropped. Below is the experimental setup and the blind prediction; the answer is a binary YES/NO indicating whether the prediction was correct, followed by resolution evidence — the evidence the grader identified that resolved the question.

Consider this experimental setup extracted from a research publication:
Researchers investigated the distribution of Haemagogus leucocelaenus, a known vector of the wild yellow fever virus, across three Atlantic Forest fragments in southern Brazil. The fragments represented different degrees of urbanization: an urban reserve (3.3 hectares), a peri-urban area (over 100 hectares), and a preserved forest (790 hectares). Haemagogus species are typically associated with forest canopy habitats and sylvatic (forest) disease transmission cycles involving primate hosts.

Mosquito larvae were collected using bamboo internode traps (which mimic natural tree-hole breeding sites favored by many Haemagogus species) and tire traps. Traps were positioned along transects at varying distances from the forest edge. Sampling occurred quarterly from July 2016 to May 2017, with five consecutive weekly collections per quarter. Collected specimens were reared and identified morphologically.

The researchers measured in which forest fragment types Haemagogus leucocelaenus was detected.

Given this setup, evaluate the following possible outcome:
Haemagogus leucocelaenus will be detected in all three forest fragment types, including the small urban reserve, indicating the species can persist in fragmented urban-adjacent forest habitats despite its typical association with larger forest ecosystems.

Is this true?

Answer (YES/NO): YES